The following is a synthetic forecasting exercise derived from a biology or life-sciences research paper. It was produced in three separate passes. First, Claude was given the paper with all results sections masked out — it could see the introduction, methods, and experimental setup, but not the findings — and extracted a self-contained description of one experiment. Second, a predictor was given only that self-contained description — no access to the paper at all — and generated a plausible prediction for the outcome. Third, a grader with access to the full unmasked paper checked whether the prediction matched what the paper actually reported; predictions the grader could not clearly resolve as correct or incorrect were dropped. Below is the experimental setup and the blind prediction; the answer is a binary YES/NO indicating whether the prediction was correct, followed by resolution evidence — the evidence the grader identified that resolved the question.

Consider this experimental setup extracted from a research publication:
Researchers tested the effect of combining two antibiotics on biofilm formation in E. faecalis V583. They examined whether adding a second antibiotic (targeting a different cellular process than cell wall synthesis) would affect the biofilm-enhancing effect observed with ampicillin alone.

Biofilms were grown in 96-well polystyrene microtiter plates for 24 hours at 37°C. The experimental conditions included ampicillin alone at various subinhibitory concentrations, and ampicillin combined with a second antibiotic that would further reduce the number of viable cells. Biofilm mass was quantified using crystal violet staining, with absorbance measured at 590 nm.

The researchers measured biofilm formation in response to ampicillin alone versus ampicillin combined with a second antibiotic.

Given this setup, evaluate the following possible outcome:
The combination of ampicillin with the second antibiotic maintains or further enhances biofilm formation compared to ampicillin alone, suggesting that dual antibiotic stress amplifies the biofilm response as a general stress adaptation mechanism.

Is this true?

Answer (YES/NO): NO